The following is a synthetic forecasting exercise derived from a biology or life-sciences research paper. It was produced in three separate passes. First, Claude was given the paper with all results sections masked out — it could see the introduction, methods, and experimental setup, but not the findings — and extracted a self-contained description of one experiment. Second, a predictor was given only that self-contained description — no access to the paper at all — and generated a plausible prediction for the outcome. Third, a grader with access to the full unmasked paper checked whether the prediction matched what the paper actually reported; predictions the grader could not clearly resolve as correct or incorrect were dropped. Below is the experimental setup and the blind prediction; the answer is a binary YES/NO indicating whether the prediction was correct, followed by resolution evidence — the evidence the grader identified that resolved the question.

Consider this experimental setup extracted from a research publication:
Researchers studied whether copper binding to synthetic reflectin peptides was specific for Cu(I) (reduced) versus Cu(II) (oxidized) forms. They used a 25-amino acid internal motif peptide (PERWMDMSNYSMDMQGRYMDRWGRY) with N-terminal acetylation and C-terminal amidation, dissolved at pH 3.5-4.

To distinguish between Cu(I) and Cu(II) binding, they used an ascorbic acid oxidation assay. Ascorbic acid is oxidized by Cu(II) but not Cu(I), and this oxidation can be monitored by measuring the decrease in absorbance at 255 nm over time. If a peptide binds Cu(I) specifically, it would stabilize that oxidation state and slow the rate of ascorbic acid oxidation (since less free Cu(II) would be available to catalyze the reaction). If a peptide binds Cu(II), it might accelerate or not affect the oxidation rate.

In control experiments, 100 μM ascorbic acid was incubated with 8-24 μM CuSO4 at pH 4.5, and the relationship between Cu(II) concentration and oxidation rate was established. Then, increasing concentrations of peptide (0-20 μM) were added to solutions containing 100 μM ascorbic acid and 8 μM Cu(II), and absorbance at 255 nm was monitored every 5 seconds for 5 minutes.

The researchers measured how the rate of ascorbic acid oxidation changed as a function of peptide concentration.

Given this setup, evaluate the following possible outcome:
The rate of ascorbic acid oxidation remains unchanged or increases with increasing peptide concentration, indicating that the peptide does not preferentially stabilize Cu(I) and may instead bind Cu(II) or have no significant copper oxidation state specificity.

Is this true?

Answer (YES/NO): NO